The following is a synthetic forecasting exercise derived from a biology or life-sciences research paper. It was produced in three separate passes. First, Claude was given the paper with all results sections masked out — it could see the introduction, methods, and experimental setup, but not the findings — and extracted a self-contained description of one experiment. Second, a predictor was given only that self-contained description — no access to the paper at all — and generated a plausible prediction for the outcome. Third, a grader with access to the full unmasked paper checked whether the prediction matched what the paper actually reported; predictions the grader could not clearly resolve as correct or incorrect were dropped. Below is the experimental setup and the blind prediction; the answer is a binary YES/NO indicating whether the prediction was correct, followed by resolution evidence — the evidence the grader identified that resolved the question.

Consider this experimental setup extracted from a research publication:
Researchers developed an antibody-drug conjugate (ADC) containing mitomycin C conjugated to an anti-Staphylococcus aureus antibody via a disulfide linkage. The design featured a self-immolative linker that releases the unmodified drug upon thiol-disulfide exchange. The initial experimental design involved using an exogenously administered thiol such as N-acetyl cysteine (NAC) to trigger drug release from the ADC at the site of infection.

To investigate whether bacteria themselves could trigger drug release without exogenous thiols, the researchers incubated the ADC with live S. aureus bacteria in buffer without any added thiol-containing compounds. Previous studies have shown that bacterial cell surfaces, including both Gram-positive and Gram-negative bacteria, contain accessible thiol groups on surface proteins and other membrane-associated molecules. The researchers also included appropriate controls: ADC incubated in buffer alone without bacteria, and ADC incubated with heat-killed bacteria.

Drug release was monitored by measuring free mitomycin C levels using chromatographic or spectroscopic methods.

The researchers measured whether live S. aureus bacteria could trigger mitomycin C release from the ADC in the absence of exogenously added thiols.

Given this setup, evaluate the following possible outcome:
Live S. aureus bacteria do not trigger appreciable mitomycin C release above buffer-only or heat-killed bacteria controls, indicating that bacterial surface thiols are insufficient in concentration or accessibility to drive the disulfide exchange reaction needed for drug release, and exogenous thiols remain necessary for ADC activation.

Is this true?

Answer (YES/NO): NO